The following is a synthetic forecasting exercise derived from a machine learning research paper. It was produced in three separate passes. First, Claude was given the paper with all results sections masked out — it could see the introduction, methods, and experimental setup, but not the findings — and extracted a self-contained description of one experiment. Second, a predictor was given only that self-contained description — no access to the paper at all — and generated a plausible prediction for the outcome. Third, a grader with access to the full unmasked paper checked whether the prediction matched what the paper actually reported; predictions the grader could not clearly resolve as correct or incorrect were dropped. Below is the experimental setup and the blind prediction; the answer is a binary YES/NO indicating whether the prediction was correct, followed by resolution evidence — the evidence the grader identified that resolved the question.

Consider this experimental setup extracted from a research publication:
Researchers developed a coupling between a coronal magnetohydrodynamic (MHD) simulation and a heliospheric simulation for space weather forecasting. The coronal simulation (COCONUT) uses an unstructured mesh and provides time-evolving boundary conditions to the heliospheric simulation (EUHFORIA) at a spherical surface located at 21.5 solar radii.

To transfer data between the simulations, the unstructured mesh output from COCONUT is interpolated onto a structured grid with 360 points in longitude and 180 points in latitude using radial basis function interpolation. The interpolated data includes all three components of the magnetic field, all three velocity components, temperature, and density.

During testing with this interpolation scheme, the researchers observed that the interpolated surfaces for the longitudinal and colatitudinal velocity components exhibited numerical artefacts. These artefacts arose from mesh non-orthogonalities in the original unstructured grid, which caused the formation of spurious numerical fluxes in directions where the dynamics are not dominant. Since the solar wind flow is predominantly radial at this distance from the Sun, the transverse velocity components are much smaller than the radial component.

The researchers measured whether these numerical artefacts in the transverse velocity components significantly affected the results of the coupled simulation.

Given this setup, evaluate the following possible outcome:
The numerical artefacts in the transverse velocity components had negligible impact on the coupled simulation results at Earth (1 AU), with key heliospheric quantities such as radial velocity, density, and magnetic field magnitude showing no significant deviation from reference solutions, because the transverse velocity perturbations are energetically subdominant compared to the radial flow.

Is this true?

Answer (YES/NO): NO